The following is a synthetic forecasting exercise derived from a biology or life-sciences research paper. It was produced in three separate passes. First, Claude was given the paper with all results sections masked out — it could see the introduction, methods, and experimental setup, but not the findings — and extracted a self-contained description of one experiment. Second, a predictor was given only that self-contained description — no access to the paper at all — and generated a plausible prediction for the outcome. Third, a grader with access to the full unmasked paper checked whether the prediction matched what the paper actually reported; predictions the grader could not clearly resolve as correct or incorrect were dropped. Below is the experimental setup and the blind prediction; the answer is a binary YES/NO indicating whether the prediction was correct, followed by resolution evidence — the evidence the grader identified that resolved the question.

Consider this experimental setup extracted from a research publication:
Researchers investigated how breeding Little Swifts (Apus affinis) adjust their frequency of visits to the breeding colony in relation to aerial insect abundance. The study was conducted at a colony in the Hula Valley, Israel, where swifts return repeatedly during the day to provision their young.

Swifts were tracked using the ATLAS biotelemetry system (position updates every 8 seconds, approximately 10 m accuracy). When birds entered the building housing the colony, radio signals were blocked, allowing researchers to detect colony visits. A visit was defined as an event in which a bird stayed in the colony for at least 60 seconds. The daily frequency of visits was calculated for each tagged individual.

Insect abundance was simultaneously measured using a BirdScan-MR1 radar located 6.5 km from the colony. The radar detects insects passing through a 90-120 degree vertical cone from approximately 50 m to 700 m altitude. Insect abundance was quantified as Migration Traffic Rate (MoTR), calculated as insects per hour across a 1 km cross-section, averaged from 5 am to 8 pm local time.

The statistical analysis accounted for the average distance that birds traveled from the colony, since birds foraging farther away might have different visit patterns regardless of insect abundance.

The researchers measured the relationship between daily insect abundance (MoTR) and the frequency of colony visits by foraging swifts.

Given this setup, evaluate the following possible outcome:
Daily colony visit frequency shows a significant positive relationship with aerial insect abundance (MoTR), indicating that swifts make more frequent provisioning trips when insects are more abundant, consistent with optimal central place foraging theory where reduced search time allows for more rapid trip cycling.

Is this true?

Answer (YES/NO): YES